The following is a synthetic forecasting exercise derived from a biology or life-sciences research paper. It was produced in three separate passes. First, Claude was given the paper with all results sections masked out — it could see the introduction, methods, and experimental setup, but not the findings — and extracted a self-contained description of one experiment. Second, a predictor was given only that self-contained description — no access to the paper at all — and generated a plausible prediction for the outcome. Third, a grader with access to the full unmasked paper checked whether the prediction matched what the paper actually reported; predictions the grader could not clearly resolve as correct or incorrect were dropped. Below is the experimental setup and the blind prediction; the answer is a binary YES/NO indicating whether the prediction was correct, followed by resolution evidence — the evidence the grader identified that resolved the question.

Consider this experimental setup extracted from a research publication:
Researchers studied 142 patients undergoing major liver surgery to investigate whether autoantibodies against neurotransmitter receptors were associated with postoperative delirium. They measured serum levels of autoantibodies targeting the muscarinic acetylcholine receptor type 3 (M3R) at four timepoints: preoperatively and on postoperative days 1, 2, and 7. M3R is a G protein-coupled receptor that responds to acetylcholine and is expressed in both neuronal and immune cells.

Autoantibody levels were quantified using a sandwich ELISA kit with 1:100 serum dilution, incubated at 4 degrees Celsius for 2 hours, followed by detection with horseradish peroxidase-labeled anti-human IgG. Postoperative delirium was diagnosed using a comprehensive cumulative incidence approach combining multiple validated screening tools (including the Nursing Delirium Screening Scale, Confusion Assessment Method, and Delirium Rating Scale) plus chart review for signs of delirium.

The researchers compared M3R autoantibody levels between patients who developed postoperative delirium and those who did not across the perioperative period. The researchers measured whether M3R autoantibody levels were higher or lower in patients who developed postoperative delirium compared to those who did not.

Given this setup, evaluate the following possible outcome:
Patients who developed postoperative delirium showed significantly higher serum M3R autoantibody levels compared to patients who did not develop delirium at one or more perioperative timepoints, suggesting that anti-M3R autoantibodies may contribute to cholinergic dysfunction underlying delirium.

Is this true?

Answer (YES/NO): NO